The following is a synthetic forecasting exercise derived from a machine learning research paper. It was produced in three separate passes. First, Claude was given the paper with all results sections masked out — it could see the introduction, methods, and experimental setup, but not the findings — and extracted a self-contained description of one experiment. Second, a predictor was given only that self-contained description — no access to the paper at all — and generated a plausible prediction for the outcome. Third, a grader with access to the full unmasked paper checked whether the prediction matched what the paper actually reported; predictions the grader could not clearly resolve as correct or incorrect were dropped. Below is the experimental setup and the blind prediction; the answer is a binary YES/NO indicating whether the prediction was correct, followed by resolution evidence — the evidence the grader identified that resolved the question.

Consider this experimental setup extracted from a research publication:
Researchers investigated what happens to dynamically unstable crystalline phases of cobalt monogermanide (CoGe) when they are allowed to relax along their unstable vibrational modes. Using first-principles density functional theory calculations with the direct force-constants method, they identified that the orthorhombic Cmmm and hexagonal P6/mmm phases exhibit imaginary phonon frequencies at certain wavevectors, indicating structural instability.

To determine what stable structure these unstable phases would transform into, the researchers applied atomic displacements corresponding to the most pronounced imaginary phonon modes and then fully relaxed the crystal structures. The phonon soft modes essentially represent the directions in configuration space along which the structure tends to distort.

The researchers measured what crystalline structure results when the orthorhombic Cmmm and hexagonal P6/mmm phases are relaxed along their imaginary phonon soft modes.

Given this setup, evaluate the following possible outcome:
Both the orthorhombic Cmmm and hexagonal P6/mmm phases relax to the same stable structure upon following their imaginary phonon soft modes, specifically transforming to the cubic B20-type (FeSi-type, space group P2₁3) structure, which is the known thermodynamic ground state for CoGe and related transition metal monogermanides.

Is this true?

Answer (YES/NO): NO